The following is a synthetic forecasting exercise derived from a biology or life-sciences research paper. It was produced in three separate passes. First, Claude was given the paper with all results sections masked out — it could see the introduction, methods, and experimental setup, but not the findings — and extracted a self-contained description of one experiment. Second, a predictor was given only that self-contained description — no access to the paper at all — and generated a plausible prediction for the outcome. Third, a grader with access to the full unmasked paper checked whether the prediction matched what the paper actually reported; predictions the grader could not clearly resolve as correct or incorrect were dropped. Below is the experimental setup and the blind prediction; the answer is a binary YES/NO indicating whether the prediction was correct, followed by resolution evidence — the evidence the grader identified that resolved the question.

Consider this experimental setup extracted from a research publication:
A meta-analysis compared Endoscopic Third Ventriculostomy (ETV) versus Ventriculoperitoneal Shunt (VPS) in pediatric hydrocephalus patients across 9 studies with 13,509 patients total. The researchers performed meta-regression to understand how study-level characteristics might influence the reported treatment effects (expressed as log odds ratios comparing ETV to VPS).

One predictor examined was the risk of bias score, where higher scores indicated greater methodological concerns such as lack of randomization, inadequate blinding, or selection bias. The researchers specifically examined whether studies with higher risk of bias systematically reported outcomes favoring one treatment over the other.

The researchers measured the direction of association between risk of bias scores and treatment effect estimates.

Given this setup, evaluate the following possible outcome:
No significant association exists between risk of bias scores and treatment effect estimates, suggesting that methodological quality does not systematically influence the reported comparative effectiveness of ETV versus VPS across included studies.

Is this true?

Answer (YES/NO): NO